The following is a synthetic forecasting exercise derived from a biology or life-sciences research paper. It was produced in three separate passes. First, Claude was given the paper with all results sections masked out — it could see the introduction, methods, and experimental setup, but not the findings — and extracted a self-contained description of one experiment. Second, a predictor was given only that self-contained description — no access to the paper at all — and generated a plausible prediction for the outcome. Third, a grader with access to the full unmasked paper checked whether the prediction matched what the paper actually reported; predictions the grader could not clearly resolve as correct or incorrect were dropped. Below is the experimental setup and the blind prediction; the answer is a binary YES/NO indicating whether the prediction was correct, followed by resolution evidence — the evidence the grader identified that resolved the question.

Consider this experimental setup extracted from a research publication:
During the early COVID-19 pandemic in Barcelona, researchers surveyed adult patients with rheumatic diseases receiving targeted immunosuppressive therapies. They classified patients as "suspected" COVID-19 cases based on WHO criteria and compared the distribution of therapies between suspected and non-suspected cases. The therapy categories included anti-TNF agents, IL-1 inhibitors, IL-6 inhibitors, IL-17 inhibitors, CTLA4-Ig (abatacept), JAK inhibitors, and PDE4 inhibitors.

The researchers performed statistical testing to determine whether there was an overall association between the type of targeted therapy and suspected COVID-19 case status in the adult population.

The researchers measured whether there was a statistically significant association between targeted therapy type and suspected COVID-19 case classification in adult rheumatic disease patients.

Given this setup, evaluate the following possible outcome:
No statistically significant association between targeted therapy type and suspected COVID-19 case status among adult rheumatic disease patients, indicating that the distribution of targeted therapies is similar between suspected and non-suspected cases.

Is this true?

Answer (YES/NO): NO